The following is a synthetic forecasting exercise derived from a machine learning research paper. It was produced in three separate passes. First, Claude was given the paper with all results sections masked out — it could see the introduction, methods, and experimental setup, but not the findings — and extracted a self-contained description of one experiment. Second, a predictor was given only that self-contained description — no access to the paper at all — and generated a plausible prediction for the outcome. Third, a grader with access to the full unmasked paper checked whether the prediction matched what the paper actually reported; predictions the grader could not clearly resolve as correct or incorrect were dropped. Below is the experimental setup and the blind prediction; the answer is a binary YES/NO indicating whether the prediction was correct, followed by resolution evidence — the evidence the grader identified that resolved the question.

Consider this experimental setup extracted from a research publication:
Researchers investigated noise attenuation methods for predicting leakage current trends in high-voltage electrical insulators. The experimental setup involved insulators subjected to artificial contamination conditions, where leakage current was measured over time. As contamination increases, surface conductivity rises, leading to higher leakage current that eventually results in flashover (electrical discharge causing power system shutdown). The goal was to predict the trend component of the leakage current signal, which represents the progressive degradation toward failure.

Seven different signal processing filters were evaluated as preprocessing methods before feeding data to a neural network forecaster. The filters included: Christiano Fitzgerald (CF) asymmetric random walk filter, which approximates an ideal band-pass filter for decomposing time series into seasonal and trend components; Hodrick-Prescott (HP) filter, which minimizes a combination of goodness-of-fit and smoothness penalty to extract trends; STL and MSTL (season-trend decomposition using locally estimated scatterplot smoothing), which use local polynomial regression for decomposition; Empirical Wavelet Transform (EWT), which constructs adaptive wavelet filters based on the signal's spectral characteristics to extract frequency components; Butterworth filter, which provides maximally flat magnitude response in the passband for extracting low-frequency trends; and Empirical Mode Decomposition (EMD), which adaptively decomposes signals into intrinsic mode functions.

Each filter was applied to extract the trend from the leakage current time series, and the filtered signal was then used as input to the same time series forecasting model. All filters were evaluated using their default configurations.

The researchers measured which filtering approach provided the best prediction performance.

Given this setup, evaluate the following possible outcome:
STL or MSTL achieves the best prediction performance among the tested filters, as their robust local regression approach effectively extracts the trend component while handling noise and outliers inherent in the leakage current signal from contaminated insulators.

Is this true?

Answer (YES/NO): NO